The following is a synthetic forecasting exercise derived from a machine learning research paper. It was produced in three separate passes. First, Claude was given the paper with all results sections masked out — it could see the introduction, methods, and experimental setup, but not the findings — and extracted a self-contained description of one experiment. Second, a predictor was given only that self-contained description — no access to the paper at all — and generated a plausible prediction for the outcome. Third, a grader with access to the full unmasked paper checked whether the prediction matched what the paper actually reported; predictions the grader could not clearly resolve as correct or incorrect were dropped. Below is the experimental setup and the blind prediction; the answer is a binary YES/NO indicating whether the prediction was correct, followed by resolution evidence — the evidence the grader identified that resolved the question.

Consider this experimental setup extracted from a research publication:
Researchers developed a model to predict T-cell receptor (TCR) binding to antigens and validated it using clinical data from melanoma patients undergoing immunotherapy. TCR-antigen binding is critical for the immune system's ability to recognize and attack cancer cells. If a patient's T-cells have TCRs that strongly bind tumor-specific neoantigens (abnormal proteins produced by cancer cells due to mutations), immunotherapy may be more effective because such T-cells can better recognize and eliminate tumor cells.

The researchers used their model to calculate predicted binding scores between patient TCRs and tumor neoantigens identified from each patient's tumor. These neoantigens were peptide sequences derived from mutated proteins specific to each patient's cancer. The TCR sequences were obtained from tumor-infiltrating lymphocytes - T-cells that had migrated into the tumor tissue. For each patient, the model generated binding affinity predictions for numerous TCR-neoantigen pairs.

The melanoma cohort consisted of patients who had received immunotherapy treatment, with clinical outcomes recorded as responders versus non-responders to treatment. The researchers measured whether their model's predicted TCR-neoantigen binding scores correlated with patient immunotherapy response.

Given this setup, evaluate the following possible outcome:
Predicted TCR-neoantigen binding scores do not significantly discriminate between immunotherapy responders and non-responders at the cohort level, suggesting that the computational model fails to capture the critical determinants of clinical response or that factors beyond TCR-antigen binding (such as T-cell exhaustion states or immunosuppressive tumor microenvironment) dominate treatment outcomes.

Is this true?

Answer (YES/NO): NO